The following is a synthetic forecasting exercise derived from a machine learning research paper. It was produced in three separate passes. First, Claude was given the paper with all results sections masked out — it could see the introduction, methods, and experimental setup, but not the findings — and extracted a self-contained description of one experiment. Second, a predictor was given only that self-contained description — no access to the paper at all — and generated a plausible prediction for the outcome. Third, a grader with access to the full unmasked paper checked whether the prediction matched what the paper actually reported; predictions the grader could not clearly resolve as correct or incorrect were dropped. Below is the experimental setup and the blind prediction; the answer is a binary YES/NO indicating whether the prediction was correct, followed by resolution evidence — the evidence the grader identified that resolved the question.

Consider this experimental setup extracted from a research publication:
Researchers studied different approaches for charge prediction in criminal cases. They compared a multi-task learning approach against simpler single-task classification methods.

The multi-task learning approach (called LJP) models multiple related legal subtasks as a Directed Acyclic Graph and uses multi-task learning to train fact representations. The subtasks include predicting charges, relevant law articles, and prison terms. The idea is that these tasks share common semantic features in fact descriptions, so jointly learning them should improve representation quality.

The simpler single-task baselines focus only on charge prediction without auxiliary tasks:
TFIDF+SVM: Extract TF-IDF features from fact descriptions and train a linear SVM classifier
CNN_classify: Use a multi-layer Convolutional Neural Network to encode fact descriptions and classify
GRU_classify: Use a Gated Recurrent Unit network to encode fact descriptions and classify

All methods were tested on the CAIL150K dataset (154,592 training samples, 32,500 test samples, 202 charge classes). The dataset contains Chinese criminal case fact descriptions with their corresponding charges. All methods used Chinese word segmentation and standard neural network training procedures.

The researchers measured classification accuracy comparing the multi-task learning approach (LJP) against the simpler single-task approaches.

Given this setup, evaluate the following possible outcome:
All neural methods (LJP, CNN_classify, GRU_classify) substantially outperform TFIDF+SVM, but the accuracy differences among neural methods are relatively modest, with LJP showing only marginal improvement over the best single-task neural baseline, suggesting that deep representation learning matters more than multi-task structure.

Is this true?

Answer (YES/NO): NO